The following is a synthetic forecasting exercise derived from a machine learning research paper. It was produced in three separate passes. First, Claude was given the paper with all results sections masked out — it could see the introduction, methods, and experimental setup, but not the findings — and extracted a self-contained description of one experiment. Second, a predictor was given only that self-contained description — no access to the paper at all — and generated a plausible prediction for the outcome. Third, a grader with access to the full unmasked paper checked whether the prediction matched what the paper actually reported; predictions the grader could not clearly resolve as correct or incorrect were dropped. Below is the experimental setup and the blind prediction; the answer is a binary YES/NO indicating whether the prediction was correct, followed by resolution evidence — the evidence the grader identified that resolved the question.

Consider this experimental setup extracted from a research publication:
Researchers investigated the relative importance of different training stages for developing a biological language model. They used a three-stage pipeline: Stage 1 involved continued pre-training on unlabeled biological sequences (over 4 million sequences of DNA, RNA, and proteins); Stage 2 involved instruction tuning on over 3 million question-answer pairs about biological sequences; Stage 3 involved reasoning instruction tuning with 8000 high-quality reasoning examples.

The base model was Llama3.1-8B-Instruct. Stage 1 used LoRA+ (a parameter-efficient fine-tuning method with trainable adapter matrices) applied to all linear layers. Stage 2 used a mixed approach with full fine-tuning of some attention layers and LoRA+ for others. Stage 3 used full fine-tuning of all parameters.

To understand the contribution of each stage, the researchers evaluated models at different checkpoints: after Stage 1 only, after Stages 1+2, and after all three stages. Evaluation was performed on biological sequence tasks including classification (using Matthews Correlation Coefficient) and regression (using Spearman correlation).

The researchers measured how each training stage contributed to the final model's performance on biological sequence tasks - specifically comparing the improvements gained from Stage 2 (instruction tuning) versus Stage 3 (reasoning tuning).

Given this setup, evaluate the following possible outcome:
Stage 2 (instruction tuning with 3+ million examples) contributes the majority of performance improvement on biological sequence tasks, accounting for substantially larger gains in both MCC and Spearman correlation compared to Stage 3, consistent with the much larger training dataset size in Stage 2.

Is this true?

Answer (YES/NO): YES